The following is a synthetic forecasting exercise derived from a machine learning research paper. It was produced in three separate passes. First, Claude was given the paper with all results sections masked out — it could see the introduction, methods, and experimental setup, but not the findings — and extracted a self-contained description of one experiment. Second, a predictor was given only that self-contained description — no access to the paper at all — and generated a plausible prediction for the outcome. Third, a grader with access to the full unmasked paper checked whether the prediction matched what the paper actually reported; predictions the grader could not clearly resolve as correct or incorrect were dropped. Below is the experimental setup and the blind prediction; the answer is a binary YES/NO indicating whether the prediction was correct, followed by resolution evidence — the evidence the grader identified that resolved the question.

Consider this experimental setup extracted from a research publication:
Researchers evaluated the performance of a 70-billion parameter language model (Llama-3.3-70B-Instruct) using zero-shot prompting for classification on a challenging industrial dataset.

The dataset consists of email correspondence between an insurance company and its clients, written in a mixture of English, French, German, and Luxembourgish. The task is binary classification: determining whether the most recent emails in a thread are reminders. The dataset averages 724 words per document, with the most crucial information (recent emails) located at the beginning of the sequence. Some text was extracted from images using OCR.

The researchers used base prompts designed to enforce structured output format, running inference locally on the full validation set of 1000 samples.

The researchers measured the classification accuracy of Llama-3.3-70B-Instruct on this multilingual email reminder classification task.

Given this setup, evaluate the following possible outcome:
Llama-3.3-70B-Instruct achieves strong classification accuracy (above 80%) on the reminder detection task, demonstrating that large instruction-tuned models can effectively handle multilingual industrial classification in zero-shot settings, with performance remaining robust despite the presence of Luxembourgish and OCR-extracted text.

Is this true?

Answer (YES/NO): NO